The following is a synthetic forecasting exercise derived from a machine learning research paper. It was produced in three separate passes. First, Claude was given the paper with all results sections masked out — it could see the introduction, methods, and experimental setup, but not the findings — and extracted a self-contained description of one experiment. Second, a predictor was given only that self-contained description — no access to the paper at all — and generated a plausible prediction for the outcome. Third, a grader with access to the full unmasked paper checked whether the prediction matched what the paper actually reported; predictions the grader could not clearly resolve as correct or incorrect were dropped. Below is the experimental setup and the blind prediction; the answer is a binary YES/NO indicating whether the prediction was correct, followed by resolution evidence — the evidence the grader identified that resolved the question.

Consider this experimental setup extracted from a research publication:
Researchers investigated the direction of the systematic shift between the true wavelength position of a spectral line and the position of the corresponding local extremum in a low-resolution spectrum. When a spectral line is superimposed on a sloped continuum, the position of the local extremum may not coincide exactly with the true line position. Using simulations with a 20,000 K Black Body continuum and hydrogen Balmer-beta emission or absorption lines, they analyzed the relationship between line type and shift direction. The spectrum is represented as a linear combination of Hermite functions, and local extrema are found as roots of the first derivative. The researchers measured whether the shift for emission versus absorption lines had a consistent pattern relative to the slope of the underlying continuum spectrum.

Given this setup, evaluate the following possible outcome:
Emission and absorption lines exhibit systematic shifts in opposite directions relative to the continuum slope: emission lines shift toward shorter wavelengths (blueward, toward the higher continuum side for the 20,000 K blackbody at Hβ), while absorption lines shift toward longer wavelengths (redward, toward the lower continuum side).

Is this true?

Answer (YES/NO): YES